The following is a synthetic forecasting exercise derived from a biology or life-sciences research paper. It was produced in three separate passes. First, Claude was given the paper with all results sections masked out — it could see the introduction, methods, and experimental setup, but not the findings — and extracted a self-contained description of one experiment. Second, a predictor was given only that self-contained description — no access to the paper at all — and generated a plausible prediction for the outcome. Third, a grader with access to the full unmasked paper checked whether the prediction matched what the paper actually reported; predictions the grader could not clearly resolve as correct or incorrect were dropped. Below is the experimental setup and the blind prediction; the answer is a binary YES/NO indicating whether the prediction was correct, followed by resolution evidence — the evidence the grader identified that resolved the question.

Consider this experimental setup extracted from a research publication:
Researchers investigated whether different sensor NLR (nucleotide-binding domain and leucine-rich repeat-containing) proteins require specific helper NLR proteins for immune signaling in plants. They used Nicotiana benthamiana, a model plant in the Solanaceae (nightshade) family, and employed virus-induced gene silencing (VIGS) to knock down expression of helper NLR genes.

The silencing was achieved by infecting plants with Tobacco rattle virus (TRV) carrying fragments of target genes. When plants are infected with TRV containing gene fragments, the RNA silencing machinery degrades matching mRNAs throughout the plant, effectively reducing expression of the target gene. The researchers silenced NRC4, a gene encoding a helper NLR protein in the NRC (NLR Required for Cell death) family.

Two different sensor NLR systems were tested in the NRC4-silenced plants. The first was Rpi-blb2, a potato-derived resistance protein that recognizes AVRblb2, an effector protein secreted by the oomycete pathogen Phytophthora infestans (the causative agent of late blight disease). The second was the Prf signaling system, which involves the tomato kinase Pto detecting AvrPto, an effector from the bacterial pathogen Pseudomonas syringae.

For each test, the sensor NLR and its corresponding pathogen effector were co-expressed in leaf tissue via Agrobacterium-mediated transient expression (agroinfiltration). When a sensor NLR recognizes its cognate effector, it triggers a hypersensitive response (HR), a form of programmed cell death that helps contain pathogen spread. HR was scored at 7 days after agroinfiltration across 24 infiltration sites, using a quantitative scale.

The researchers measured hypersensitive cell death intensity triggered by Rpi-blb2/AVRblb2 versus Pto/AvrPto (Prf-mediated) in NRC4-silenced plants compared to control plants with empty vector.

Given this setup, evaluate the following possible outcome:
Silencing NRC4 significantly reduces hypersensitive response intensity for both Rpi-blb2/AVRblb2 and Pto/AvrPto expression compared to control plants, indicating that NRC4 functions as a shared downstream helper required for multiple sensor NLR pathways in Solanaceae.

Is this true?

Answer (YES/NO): NO